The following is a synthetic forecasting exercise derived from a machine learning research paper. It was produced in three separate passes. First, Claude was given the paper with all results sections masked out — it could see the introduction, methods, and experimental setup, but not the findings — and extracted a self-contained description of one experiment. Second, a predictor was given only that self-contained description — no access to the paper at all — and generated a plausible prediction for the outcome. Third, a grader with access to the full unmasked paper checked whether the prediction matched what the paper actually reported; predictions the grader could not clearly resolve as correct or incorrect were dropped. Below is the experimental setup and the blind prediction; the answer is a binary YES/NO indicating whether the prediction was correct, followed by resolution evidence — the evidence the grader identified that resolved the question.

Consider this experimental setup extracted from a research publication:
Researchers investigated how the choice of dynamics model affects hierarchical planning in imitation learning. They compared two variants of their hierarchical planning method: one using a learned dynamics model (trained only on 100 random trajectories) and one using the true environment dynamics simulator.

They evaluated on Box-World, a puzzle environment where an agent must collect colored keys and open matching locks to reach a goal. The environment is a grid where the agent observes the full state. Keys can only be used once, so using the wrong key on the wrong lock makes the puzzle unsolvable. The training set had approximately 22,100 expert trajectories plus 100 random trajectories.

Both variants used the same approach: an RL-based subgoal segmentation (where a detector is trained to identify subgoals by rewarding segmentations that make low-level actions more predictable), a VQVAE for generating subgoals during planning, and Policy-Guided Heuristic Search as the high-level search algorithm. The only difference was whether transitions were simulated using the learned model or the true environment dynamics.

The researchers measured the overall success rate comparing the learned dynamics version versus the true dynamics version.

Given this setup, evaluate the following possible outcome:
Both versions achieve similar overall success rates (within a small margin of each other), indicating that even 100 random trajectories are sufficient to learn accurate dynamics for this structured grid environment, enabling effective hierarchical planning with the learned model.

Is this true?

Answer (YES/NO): NO